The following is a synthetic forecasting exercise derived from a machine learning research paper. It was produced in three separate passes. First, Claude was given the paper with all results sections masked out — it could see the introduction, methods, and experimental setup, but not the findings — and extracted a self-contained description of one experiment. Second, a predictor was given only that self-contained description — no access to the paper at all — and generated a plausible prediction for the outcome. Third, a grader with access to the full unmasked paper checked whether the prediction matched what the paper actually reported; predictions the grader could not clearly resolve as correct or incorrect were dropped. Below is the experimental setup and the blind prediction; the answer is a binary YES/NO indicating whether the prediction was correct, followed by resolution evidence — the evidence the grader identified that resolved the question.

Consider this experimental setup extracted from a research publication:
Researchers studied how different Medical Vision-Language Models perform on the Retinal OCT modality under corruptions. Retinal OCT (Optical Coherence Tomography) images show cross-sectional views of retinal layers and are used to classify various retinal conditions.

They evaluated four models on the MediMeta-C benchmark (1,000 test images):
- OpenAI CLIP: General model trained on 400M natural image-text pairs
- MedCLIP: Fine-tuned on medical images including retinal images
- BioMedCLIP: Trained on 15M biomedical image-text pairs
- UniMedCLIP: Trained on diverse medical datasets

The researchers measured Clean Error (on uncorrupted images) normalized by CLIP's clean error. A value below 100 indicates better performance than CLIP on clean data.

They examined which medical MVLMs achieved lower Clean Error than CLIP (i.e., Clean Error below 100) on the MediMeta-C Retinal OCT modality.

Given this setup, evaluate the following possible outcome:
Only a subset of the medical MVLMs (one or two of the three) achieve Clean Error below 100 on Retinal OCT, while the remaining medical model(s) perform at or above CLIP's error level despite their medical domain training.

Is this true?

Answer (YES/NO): YES